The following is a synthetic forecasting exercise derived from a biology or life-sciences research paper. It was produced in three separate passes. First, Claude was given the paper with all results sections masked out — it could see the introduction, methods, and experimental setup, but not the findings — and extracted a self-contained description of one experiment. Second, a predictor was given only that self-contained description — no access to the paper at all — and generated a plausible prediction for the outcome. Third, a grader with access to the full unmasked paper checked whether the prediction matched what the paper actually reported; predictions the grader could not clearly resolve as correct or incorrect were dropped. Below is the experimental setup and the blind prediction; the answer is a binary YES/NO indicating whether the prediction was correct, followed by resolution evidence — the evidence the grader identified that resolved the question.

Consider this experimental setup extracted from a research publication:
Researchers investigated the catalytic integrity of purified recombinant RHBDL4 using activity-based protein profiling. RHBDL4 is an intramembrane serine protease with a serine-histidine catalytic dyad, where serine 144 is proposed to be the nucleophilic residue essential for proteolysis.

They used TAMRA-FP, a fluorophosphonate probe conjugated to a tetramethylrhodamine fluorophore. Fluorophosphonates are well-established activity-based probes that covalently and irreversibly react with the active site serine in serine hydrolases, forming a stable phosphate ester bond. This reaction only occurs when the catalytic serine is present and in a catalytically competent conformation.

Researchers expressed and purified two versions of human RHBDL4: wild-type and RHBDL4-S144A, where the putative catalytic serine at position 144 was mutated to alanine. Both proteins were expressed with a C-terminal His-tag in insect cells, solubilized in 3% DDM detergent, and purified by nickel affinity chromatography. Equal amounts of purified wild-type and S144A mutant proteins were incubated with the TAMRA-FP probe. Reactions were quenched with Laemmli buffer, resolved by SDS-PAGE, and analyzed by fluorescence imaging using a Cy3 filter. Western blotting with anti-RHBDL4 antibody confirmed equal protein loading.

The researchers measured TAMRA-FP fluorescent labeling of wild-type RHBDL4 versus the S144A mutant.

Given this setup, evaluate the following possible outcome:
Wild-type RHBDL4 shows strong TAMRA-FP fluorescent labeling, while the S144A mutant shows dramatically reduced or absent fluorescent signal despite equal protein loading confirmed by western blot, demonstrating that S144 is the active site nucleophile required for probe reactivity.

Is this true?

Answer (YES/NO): YES